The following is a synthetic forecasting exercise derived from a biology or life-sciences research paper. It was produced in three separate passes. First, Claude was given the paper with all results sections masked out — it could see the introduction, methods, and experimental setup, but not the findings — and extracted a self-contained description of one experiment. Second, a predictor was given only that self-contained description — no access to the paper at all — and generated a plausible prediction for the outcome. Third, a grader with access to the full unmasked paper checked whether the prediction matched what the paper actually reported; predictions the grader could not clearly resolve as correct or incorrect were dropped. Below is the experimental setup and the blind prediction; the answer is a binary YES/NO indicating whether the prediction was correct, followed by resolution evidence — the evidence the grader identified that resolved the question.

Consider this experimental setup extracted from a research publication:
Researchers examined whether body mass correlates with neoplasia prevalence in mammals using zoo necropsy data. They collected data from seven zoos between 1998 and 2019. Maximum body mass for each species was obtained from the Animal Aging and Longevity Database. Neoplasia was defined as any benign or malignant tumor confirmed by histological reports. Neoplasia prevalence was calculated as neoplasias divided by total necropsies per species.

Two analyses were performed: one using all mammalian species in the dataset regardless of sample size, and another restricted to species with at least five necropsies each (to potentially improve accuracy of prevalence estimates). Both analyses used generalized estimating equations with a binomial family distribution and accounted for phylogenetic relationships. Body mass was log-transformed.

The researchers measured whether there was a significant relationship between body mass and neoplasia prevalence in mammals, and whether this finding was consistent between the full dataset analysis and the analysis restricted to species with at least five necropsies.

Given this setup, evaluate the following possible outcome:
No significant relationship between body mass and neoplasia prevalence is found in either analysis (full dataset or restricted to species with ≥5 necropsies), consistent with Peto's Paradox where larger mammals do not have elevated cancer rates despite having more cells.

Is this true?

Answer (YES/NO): NO